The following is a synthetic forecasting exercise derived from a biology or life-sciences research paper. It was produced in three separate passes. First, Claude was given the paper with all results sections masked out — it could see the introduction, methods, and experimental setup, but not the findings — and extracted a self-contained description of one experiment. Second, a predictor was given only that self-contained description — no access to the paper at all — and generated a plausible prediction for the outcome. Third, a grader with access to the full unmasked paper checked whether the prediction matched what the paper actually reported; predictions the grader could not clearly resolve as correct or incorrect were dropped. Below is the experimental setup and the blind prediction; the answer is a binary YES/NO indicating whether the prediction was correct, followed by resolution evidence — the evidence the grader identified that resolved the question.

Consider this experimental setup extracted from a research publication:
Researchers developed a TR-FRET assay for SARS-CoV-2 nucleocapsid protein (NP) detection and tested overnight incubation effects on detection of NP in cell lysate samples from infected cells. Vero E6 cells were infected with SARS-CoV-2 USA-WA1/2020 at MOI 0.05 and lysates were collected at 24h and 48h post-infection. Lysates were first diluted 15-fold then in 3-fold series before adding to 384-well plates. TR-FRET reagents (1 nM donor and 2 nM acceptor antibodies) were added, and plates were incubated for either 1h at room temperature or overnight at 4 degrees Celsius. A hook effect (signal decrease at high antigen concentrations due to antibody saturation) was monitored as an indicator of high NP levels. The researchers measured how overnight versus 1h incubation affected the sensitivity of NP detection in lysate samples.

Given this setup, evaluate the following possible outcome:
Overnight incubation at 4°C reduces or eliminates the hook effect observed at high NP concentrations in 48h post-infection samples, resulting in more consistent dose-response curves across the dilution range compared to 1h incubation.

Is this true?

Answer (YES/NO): NO